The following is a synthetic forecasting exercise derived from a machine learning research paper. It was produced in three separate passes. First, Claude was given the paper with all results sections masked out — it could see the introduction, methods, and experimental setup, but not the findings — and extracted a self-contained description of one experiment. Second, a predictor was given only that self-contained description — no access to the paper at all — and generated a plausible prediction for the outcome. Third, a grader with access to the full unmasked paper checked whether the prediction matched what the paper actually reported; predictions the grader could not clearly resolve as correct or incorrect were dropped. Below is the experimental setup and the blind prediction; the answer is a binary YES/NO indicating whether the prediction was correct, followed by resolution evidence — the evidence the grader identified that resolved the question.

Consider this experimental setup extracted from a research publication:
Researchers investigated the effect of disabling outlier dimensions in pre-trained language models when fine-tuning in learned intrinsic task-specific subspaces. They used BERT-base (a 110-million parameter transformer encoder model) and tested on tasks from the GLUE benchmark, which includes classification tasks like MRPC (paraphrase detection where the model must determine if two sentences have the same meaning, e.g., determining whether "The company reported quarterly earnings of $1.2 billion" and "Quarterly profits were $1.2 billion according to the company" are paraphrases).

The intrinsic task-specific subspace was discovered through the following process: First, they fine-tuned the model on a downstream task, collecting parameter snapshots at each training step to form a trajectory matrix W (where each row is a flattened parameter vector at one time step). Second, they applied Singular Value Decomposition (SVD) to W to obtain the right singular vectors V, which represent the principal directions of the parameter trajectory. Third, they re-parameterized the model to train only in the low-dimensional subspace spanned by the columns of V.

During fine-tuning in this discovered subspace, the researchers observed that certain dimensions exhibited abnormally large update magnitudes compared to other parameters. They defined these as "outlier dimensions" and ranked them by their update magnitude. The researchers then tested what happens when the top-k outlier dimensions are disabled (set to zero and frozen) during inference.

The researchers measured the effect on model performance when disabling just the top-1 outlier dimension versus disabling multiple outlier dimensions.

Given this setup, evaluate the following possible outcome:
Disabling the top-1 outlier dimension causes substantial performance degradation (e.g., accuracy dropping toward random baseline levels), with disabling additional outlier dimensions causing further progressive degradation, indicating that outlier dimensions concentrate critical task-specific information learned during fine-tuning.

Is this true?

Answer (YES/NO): NO